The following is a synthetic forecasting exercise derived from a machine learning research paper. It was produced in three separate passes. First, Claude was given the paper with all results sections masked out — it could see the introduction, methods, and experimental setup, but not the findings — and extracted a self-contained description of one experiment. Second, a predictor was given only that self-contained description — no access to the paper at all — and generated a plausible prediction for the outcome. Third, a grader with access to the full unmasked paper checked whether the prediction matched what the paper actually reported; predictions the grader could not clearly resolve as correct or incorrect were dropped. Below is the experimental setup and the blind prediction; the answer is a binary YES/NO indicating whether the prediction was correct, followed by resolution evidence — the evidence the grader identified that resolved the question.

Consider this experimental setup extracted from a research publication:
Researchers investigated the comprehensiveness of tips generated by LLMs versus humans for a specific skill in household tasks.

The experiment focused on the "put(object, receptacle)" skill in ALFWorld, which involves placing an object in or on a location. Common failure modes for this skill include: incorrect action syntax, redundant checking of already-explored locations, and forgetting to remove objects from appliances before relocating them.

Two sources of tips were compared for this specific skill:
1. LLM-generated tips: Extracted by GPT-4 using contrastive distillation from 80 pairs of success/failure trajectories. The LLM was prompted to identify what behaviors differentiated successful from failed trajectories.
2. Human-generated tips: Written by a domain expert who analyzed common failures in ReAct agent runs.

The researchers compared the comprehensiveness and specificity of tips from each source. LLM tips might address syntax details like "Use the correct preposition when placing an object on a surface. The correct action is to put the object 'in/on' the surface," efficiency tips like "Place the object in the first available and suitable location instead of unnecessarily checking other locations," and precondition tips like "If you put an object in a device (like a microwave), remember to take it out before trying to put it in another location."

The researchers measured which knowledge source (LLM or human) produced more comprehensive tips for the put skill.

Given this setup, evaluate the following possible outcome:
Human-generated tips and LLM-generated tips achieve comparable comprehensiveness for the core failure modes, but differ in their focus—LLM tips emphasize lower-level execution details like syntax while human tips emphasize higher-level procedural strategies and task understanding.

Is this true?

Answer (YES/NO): NO